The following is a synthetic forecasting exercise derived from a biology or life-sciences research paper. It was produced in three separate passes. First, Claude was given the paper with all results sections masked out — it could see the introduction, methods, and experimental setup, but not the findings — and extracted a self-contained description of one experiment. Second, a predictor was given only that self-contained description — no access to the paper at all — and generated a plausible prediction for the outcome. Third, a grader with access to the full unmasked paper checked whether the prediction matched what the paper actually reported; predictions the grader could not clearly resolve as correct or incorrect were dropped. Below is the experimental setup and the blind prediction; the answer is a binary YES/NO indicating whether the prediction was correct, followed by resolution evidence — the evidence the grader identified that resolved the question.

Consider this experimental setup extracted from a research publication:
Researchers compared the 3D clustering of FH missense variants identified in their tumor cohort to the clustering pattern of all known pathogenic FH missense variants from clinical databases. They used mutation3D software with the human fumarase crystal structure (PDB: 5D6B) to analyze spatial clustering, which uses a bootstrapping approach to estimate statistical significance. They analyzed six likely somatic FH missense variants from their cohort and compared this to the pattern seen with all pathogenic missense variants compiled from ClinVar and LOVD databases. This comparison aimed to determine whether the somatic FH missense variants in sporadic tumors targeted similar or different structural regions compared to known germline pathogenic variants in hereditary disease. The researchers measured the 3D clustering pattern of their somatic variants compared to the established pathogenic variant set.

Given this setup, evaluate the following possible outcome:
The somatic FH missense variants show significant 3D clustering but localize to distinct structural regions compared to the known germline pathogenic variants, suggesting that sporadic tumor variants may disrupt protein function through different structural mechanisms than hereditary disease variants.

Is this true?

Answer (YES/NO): NO